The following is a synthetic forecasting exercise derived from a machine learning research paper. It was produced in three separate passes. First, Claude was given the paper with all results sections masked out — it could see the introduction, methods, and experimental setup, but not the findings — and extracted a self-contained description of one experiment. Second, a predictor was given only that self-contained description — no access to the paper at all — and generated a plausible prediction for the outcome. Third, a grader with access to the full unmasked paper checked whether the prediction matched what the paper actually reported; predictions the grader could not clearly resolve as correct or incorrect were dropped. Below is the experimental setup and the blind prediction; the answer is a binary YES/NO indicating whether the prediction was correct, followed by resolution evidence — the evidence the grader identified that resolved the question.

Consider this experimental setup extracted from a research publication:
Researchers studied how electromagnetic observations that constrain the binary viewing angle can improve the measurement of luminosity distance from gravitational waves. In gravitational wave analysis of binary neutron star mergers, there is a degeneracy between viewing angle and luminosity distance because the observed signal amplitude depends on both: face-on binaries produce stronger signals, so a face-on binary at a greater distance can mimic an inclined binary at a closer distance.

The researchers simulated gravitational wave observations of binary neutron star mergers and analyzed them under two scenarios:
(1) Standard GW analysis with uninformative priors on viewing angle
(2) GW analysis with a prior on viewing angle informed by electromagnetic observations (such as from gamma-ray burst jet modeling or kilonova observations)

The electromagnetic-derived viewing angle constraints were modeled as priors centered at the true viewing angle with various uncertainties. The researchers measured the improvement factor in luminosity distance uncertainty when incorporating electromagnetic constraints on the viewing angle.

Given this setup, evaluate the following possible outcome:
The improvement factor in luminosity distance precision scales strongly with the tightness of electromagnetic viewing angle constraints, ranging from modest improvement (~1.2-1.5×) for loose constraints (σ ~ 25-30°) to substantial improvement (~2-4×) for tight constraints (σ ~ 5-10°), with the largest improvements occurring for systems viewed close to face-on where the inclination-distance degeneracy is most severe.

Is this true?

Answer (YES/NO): NO